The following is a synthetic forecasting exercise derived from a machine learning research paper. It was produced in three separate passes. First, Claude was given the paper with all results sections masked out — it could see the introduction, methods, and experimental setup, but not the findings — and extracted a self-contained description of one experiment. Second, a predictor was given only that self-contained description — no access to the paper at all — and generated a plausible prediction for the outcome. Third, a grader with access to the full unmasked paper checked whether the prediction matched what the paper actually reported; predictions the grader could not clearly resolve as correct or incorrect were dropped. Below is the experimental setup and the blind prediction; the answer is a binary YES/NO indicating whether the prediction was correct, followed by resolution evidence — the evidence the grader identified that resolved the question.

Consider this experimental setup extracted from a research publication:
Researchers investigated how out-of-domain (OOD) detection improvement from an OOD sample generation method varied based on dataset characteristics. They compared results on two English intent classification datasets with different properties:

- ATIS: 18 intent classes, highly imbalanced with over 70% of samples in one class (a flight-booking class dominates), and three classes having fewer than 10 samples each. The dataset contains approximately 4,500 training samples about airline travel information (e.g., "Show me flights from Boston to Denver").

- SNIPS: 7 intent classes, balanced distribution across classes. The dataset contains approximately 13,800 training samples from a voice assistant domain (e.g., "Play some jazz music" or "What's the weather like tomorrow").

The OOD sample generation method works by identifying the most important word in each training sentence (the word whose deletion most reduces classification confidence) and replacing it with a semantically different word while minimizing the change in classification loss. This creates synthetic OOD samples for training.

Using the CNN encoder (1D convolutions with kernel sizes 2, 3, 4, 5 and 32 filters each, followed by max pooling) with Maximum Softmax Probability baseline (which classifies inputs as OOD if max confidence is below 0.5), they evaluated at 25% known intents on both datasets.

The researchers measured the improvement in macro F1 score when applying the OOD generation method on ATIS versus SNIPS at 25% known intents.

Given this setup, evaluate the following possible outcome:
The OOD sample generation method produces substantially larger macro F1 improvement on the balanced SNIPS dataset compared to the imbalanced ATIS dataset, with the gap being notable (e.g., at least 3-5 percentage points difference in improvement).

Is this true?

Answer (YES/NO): YES